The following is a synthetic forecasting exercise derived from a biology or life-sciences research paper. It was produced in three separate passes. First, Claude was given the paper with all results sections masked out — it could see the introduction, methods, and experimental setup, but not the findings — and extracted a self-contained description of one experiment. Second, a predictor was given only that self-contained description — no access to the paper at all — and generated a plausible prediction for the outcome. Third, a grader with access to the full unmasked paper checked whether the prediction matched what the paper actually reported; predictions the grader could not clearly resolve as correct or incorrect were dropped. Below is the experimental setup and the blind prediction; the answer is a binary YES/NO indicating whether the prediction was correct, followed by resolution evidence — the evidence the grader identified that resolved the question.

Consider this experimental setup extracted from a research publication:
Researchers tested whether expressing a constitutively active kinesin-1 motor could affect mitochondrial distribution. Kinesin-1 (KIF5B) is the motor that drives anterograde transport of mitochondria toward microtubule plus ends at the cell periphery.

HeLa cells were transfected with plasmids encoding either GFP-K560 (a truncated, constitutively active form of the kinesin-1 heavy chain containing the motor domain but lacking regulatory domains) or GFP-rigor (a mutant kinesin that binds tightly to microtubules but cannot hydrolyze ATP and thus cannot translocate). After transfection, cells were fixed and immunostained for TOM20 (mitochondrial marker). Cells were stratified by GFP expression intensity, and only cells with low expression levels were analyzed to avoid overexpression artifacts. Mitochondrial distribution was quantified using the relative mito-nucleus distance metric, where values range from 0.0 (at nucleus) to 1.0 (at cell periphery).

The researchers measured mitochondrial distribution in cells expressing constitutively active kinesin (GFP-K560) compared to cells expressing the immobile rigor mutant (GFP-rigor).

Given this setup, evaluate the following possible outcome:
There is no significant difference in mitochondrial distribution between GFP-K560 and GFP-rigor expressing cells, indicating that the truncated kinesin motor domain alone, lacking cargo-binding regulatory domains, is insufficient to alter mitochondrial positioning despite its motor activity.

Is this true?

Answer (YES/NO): NO